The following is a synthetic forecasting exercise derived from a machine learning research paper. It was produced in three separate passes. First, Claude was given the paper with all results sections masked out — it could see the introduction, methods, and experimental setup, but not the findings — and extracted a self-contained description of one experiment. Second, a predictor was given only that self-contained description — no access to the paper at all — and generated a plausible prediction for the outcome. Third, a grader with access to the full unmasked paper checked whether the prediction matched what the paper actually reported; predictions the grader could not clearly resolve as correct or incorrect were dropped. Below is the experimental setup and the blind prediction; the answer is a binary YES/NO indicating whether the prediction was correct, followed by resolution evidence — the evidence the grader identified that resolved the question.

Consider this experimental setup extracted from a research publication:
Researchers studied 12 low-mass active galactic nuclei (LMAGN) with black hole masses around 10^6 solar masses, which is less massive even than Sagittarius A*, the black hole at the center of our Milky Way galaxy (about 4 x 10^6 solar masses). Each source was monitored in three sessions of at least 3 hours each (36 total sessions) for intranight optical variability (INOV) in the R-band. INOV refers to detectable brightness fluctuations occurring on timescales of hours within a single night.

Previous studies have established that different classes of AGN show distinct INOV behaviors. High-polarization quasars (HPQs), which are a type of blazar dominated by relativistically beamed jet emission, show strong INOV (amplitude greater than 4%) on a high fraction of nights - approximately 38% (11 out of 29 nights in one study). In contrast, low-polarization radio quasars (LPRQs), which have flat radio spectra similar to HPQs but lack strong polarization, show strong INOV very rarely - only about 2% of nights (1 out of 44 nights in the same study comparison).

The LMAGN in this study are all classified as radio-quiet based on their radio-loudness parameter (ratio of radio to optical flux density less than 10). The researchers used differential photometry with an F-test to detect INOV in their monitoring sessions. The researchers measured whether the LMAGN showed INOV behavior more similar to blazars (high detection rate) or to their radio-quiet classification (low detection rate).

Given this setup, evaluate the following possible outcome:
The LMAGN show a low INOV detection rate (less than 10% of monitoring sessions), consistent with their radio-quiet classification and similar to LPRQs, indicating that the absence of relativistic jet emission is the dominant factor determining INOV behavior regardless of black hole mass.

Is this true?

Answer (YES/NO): NO